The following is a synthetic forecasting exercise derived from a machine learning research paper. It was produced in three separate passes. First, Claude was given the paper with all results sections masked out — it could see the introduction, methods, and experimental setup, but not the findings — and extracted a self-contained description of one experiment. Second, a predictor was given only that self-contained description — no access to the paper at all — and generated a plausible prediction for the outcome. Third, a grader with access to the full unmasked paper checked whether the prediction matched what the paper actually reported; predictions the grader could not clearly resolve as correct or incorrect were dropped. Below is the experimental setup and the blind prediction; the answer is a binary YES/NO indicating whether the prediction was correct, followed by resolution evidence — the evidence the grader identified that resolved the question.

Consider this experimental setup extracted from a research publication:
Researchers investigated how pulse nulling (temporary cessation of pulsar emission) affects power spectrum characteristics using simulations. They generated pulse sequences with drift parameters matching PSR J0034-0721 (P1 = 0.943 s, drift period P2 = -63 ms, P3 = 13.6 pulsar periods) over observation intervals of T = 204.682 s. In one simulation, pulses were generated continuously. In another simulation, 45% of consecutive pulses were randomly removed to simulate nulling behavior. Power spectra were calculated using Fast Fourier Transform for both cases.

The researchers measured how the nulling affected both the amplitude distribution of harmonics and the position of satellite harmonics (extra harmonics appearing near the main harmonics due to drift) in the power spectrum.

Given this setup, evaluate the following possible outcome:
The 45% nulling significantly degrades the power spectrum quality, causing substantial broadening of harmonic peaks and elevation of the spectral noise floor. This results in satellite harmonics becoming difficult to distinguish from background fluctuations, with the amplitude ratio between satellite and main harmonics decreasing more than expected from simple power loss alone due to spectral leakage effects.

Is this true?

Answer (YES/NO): NO